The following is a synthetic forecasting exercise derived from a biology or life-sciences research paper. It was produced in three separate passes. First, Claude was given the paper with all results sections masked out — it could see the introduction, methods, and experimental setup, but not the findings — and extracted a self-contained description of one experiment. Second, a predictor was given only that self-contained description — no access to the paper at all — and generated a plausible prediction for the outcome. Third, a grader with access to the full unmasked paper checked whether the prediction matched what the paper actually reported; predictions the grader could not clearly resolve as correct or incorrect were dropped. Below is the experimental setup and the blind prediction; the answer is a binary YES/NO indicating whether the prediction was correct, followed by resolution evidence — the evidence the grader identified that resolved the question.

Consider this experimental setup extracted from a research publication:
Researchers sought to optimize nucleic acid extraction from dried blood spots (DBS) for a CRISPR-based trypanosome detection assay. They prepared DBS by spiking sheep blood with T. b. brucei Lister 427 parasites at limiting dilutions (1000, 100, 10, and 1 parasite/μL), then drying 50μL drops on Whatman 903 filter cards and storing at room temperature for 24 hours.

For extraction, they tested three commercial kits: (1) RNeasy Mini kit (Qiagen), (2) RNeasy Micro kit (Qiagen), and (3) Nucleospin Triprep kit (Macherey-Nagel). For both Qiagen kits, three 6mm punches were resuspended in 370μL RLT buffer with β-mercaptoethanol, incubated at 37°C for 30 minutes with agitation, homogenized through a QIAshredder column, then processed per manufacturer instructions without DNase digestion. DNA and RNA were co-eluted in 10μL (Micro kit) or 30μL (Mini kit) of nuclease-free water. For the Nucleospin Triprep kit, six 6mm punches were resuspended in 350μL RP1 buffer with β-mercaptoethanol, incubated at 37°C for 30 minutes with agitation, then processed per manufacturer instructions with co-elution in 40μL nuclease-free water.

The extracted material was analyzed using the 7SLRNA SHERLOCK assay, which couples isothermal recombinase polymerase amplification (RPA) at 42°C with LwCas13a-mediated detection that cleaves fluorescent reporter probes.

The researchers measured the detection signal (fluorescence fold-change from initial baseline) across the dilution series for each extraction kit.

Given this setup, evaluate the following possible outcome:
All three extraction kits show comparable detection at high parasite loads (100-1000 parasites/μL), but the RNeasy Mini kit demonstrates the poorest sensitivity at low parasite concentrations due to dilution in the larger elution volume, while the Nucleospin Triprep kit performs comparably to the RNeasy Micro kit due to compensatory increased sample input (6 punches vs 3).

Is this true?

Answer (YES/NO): NO